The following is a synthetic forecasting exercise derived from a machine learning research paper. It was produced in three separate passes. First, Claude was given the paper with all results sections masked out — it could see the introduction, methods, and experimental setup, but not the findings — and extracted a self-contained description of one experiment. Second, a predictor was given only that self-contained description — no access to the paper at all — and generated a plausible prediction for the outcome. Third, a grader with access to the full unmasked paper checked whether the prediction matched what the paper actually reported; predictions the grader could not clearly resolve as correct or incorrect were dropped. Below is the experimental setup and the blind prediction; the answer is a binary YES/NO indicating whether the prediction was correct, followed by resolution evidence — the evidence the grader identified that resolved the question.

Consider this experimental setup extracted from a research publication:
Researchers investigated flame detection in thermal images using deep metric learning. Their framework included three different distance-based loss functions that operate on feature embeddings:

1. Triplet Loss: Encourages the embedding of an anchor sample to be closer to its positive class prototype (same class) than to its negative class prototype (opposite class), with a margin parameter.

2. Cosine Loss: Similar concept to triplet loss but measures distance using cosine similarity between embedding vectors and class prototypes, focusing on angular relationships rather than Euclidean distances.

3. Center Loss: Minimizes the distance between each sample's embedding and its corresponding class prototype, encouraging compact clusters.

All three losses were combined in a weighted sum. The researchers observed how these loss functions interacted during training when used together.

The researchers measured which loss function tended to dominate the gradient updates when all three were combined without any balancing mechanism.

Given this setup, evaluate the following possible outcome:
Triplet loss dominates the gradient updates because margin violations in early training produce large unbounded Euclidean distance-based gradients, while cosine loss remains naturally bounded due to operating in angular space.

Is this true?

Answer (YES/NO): NO